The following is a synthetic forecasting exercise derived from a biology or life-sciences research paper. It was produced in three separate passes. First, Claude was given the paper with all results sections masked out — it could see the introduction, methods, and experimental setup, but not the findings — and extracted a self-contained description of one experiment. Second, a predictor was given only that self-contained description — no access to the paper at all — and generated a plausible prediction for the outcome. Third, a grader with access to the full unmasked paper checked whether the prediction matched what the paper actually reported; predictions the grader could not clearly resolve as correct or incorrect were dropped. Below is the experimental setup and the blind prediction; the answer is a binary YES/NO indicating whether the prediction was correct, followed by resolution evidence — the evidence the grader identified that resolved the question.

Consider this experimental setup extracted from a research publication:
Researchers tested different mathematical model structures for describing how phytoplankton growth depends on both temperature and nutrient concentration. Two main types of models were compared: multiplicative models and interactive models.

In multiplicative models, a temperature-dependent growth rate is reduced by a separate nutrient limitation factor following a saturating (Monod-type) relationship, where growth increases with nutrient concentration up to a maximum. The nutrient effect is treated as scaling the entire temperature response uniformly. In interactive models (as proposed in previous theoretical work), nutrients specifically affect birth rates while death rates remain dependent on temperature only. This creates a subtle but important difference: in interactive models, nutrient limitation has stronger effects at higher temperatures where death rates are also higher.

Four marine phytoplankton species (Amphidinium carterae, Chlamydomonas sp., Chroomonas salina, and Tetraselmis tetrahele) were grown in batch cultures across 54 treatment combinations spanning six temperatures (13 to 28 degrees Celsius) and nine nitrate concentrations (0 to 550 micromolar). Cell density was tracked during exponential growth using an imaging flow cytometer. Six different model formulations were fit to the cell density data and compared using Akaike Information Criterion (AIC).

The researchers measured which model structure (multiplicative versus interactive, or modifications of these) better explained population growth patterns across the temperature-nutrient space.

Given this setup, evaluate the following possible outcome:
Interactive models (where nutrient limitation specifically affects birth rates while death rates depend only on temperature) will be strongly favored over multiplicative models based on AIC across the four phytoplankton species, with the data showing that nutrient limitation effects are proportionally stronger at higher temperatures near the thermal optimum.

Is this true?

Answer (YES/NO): NO